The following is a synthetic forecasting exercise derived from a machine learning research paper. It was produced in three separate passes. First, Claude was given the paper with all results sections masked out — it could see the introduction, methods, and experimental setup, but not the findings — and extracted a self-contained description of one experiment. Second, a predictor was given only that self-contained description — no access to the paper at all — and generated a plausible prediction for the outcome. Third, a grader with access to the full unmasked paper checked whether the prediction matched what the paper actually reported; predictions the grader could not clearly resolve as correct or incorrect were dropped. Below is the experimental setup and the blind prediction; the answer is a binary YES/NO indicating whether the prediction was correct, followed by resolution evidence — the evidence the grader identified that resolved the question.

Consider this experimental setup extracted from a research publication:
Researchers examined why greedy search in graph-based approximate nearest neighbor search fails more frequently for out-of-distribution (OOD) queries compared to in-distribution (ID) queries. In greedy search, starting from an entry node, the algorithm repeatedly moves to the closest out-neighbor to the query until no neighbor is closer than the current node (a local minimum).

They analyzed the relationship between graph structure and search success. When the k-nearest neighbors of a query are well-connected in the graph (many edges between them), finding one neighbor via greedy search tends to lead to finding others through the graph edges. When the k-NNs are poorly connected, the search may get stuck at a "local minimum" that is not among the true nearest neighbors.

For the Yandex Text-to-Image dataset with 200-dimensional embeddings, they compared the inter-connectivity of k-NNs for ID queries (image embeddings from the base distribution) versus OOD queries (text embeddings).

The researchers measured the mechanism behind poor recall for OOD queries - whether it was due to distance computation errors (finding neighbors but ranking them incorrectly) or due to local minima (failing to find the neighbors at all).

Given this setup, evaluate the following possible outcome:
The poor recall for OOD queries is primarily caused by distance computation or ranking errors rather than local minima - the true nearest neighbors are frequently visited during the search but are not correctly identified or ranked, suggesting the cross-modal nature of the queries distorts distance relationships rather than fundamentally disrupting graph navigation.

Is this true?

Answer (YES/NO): NO